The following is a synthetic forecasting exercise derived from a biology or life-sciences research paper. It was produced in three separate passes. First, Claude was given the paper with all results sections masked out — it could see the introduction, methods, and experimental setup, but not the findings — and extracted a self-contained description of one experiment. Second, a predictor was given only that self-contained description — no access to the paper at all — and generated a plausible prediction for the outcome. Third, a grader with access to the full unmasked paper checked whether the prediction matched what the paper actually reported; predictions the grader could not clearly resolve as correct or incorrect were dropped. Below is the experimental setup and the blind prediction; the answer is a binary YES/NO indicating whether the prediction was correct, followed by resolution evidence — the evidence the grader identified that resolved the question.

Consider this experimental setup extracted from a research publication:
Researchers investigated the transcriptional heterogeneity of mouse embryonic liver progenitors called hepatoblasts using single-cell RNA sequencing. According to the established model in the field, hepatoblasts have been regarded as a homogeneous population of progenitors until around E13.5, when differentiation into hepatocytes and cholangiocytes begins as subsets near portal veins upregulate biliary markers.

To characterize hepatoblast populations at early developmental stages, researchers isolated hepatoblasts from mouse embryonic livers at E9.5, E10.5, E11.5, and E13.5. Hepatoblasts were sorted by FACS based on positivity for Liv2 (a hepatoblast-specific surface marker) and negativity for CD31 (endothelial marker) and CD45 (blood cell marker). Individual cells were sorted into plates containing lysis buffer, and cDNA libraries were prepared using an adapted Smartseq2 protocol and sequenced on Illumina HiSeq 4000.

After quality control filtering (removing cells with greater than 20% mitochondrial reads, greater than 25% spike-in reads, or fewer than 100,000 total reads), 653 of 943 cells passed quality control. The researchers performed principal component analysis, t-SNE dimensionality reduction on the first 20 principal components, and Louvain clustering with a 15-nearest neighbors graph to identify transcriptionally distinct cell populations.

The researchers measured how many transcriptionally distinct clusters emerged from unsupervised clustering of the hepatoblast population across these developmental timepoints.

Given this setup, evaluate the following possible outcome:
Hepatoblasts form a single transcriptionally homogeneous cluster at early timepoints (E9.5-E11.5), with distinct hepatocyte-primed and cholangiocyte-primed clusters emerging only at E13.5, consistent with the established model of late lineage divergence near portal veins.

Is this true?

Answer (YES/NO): NO